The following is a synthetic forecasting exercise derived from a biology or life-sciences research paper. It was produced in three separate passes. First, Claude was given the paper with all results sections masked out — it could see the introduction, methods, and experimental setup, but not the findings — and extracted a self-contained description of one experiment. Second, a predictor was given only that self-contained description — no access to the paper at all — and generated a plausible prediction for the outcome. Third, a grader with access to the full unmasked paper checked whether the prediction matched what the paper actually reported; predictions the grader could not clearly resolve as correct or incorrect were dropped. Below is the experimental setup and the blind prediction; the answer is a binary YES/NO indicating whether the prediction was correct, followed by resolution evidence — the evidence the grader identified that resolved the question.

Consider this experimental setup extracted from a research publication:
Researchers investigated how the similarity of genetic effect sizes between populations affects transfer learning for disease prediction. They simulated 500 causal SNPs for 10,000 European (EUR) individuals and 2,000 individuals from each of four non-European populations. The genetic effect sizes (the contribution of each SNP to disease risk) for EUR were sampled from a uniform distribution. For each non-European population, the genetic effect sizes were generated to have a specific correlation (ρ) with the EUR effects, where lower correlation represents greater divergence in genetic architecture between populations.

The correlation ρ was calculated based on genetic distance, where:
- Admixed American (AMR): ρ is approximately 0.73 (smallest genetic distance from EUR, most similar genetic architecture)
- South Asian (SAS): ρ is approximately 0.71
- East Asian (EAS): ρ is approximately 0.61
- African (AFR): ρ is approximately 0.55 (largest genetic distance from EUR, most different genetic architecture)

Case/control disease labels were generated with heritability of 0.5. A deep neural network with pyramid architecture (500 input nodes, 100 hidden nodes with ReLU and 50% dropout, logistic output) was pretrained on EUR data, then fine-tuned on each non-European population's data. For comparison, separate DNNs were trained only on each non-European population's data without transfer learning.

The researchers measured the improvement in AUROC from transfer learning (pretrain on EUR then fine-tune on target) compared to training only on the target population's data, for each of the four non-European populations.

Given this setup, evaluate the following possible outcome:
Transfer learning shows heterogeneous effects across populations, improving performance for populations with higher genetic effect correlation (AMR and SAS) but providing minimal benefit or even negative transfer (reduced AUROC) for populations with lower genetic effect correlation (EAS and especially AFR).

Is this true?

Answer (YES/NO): NO